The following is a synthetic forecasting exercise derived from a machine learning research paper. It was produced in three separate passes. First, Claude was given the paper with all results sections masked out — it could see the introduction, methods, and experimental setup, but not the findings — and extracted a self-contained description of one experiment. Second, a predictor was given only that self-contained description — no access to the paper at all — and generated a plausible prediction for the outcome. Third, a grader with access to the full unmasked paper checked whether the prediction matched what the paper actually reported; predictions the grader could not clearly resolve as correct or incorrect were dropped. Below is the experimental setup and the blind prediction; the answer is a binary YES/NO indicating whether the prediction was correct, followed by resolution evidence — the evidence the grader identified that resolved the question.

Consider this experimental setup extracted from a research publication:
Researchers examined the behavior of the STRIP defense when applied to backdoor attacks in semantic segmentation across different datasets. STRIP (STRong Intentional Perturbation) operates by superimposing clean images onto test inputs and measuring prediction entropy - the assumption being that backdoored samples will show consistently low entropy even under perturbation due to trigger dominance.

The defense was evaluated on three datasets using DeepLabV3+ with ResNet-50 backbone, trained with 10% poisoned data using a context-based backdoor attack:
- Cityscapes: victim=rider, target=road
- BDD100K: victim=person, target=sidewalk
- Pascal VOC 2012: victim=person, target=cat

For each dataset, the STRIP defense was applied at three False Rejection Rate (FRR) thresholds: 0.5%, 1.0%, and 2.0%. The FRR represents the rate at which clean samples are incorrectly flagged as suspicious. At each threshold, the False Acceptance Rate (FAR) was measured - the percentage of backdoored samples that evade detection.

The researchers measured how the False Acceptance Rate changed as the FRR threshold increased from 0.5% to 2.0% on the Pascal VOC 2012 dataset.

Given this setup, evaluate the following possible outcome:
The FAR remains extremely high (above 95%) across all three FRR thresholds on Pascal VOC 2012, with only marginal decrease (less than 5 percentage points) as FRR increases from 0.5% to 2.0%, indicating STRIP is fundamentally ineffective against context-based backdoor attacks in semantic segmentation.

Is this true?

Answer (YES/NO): YES